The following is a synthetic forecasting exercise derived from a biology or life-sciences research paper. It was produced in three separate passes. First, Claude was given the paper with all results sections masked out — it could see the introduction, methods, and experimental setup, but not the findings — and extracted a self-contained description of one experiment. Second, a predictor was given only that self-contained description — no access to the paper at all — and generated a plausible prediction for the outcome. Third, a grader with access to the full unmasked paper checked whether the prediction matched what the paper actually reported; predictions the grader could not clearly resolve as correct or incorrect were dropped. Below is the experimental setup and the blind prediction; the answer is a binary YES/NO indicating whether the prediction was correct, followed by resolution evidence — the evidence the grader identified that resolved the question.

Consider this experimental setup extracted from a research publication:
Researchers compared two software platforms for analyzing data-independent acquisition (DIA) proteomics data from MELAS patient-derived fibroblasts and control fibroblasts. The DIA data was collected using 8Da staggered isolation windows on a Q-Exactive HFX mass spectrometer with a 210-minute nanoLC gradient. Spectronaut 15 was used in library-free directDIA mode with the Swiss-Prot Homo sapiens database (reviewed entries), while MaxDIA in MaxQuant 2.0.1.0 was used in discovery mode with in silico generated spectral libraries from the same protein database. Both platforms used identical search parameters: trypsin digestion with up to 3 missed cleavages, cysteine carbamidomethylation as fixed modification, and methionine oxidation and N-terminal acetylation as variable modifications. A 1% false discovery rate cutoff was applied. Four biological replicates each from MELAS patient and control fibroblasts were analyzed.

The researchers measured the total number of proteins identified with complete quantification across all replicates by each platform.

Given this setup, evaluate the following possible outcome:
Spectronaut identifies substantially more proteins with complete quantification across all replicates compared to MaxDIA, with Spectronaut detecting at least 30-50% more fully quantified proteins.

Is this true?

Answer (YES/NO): YES